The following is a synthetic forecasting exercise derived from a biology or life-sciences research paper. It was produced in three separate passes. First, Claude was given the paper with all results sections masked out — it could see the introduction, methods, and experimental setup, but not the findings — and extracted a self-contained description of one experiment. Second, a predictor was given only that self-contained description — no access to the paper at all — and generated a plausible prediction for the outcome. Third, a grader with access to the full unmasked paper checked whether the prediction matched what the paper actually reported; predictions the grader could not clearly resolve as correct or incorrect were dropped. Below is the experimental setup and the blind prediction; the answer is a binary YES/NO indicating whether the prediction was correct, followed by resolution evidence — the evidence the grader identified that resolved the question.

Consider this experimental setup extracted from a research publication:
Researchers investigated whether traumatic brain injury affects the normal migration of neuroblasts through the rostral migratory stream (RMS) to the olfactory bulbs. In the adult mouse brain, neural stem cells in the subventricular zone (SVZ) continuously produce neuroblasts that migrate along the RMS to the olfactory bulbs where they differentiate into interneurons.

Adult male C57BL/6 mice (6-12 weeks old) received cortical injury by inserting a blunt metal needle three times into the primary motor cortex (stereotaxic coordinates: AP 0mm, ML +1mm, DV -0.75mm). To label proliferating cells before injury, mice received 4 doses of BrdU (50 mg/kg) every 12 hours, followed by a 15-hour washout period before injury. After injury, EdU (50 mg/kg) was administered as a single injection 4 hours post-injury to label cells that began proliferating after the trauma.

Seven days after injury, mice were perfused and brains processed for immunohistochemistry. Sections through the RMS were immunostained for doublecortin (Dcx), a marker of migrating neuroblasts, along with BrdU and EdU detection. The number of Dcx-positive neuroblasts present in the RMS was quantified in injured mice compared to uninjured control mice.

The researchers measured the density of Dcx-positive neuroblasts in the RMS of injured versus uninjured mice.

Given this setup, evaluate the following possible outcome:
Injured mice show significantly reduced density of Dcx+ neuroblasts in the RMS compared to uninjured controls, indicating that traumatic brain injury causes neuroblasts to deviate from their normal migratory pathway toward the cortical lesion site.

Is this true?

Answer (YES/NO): NO